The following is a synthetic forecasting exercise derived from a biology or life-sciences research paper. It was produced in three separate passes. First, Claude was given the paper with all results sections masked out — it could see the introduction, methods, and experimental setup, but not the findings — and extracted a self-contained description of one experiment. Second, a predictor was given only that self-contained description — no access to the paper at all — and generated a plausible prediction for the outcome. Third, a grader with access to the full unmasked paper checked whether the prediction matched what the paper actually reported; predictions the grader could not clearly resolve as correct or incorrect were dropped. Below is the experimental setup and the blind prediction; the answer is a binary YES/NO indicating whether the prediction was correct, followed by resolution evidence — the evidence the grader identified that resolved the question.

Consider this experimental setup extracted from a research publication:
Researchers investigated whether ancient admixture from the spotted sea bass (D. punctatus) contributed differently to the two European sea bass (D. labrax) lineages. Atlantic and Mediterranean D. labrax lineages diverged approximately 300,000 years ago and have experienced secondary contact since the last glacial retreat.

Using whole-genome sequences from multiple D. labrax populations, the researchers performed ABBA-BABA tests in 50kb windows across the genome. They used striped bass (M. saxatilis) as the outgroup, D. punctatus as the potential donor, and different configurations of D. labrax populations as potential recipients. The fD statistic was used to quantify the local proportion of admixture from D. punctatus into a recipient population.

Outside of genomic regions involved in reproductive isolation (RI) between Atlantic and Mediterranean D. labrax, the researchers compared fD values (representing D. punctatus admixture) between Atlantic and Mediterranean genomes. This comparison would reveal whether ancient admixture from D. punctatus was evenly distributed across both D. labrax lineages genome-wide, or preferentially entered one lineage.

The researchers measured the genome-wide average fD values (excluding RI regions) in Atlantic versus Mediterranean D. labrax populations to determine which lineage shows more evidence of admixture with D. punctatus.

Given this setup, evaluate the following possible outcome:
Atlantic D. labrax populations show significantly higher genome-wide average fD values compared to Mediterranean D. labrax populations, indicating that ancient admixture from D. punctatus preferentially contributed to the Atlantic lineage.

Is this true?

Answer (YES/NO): YES